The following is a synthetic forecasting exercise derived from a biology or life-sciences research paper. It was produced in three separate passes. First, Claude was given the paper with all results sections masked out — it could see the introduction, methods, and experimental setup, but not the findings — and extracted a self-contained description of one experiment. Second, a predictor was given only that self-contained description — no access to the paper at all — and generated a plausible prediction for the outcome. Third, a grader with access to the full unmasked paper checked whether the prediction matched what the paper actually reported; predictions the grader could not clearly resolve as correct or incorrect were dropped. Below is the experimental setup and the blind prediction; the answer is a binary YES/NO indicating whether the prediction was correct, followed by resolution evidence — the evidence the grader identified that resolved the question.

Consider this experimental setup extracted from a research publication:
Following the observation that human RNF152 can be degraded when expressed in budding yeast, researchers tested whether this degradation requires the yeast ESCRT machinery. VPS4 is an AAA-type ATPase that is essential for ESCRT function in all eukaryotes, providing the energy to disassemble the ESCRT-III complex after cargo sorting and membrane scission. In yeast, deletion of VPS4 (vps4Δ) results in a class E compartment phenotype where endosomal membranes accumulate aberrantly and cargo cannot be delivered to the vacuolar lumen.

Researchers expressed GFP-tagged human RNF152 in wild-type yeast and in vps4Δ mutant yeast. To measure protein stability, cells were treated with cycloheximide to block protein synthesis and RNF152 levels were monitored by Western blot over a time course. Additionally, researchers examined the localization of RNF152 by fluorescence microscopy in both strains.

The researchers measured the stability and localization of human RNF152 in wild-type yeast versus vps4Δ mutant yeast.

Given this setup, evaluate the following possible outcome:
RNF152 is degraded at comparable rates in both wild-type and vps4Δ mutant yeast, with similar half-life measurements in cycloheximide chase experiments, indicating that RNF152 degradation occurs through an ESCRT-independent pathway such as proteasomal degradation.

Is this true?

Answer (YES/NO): NO